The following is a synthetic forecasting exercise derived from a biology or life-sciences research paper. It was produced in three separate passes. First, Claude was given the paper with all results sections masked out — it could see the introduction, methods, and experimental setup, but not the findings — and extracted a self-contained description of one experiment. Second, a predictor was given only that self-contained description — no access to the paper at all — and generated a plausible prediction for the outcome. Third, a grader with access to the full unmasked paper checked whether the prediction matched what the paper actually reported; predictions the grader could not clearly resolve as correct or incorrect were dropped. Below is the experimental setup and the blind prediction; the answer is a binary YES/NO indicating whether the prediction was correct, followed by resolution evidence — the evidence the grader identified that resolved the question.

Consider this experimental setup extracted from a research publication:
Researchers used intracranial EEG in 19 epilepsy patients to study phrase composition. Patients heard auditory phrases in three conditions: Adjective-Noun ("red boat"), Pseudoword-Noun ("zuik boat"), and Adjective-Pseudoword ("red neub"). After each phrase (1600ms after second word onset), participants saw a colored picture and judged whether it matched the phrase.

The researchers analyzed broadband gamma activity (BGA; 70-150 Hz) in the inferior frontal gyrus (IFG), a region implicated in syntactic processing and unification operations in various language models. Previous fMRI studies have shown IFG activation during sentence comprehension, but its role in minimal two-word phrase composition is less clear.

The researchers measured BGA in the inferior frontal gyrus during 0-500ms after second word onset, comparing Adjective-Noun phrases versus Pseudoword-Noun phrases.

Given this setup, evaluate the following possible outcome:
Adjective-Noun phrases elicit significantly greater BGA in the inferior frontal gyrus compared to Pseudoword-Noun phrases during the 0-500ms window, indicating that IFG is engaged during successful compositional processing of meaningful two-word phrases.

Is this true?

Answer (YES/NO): NO